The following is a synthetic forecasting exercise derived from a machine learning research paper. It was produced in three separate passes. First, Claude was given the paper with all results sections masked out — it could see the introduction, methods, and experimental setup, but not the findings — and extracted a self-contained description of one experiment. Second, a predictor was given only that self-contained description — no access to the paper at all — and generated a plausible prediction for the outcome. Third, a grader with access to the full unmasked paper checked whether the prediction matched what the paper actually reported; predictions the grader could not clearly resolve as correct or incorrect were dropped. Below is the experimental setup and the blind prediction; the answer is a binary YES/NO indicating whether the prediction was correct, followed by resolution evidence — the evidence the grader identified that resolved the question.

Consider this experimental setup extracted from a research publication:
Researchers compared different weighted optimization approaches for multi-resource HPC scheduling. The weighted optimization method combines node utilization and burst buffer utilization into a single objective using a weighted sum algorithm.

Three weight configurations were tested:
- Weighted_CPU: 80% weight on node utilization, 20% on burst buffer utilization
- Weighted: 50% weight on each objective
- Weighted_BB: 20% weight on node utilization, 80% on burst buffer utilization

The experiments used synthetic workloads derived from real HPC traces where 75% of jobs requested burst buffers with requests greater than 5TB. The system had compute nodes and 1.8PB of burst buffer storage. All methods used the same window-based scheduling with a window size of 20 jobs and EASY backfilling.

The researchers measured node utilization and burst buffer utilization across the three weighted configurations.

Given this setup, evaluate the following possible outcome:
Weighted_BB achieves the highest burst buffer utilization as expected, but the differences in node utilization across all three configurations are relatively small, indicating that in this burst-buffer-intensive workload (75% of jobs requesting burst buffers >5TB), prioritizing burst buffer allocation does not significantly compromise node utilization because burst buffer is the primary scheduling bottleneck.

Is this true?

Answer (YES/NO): NO